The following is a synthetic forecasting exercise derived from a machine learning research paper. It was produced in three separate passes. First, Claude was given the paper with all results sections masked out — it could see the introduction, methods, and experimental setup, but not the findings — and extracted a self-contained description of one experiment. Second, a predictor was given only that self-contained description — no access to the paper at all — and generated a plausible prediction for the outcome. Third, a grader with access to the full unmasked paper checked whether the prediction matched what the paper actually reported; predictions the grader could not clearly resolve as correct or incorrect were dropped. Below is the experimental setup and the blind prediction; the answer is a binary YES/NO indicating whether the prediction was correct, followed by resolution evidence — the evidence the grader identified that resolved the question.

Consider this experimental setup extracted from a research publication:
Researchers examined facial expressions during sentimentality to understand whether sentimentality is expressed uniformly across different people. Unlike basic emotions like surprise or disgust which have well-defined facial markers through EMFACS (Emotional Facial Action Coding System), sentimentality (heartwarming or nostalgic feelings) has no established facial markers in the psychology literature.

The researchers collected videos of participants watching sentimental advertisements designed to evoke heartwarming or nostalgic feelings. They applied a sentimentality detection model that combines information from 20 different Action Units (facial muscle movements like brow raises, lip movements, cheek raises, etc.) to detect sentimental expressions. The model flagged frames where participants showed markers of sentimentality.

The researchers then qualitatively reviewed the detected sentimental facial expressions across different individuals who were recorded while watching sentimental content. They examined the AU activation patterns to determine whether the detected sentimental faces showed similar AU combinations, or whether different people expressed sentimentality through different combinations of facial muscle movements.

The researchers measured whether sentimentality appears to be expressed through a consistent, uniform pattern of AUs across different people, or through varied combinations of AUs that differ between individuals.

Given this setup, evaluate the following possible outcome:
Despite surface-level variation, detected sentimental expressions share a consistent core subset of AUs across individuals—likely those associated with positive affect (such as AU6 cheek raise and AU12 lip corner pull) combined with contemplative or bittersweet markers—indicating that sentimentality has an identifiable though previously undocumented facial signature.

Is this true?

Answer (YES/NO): NO